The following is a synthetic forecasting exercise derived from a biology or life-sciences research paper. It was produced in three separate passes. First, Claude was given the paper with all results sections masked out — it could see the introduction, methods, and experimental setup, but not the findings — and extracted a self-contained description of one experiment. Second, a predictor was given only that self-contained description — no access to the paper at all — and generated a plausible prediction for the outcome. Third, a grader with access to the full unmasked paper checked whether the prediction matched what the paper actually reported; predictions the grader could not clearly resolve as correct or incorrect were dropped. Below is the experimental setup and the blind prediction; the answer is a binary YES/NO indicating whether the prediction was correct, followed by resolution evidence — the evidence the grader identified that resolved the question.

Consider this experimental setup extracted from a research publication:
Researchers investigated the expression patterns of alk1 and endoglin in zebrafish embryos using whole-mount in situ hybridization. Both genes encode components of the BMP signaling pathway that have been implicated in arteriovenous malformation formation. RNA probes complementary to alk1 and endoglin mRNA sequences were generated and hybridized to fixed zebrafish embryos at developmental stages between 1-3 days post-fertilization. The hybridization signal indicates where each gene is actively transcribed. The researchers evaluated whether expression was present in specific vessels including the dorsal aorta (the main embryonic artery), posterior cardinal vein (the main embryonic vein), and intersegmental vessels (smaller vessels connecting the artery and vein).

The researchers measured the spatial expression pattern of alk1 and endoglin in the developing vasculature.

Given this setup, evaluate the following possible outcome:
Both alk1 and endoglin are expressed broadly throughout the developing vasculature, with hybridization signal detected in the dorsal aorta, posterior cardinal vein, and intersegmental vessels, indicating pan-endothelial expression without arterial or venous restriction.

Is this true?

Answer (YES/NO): NO